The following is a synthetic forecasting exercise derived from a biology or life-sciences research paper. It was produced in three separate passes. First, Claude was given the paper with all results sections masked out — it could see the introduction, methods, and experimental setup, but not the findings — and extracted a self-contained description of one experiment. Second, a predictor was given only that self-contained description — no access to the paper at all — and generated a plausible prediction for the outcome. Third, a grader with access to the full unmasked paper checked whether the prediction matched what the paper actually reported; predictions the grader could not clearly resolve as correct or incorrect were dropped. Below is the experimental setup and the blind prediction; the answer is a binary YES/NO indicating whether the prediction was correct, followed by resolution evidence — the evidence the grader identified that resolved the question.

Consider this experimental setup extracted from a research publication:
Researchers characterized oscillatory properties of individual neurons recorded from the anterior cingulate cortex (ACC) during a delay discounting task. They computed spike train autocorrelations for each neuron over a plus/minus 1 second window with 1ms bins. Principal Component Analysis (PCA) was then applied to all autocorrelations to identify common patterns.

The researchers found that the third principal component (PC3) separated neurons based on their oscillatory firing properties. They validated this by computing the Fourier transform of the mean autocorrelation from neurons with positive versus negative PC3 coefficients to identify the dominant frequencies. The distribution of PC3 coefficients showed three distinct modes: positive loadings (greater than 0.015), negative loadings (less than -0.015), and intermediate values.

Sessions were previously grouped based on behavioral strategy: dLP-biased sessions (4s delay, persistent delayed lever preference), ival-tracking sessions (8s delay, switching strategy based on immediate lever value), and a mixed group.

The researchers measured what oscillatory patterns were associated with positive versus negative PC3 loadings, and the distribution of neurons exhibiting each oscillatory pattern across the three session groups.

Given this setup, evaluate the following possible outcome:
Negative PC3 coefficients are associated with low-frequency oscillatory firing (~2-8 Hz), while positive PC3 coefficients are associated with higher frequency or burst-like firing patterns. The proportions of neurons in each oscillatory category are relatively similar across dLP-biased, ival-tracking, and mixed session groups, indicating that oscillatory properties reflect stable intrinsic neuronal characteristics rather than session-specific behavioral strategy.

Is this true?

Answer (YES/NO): NO